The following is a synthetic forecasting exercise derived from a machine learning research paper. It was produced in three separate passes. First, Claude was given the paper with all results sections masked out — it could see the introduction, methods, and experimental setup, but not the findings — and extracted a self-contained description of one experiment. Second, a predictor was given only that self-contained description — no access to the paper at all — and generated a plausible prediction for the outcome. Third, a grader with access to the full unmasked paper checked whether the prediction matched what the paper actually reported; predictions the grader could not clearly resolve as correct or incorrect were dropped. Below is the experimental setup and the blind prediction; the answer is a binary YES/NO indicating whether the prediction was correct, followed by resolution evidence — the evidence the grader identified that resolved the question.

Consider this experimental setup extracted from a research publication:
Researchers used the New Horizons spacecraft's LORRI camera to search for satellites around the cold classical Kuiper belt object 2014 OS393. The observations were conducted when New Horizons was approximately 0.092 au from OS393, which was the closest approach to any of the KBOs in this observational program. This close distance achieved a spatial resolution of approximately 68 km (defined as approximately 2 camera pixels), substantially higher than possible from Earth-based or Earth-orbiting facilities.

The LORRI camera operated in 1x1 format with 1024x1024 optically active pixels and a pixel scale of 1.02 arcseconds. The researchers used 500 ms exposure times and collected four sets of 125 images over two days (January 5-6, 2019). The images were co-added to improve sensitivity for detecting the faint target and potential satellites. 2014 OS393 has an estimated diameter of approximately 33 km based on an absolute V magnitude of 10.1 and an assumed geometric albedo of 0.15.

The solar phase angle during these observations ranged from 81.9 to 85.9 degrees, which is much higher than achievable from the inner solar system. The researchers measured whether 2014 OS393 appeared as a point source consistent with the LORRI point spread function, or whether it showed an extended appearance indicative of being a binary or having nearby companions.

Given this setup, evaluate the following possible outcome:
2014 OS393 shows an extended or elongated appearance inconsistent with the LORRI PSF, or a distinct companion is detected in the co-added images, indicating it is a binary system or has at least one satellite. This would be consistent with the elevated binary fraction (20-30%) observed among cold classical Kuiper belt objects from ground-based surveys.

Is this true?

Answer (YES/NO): YES